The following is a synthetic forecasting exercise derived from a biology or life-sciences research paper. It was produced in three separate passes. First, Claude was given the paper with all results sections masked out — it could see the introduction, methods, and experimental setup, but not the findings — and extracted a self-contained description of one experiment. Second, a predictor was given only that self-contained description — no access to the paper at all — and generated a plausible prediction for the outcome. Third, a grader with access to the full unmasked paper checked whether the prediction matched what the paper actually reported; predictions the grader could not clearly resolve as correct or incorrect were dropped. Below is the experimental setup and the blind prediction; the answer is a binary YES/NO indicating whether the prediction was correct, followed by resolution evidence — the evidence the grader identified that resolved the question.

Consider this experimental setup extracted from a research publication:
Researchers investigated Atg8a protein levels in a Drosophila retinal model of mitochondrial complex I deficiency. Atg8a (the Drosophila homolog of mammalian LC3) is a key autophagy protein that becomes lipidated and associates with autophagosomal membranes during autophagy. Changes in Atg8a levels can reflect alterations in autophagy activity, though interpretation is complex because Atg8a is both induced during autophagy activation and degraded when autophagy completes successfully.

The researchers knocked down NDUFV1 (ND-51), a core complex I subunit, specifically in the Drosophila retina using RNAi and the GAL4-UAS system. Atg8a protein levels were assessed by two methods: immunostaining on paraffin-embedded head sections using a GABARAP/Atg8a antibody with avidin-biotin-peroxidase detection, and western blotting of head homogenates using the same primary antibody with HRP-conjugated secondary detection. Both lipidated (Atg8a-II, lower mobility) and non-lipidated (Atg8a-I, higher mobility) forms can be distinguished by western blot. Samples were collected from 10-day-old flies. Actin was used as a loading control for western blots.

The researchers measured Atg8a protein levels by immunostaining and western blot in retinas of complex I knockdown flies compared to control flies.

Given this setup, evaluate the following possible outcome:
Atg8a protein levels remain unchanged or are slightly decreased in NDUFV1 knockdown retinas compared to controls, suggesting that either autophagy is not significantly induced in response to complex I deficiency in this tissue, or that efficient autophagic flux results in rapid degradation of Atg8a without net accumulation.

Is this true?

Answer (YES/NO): NO